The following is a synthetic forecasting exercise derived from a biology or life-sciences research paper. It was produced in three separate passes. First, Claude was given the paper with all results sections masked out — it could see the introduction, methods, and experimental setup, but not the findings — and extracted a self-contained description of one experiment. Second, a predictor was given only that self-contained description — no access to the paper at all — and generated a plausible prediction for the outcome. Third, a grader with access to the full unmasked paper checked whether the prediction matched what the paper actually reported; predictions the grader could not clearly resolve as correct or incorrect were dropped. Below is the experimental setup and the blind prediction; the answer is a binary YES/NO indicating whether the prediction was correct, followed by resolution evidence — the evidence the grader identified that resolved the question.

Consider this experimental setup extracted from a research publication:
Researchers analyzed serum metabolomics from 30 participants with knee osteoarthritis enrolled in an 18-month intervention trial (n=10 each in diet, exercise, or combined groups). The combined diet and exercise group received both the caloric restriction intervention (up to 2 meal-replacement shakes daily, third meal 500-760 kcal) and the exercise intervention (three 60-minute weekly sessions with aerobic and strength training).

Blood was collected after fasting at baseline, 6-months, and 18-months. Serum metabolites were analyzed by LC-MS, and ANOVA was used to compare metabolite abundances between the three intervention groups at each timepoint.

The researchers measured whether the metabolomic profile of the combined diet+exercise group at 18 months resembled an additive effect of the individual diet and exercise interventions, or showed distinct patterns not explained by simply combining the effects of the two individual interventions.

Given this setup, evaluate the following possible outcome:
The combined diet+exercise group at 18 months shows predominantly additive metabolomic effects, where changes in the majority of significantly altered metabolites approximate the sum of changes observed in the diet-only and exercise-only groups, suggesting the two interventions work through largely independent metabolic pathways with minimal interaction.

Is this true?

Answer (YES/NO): NO